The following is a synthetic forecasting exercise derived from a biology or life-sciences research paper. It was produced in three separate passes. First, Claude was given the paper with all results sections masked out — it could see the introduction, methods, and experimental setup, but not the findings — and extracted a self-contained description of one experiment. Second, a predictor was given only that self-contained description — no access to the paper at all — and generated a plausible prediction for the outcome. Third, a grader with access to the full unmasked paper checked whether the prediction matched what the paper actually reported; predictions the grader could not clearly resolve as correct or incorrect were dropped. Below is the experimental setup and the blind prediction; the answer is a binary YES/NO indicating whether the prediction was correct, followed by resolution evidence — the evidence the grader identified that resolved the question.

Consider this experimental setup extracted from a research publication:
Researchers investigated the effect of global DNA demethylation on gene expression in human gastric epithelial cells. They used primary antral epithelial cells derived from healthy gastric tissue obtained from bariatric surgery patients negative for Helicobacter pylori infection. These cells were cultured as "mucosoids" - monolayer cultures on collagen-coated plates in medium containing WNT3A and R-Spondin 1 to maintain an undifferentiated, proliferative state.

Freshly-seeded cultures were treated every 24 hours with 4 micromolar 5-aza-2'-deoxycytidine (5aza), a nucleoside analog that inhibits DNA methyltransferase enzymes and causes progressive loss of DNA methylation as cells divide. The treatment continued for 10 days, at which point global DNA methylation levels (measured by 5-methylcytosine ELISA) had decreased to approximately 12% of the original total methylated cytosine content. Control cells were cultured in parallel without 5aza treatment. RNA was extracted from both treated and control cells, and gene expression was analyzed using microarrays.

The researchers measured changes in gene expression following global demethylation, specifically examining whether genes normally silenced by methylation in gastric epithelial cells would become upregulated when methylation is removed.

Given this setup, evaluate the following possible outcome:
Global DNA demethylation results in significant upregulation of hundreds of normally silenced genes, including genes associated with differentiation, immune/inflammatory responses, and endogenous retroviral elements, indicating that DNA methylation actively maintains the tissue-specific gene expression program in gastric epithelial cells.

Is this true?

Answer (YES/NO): NO